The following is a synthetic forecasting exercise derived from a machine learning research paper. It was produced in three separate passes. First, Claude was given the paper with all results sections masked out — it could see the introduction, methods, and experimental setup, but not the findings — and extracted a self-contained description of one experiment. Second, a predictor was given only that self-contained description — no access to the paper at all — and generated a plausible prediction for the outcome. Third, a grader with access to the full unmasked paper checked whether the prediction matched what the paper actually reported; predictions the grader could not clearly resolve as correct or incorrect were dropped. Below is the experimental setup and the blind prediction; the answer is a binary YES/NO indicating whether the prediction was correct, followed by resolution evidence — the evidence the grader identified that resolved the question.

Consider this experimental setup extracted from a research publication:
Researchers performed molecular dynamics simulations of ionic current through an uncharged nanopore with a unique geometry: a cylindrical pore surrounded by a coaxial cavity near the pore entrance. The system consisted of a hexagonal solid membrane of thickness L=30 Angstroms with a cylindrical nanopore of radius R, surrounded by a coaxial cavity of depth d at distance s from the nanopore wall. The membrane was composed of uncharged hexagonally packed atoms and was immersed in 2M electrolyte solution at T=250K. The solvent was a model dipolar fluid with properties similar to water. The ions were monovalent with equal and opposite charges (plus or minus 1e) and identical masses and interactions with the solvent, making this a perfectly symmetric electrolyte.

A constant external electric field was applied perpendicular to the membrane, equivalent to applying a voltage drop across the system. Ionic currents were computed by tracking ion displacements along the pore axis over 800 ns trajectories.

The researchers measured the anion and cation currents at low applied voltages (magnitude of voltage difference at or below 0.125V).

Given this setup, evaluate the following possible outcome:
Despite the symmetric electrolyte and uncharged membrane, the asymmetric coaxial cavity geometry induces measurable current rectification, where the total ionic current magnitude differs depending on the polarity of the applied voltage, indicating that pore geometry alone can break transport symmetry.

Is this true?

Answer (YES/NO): NO